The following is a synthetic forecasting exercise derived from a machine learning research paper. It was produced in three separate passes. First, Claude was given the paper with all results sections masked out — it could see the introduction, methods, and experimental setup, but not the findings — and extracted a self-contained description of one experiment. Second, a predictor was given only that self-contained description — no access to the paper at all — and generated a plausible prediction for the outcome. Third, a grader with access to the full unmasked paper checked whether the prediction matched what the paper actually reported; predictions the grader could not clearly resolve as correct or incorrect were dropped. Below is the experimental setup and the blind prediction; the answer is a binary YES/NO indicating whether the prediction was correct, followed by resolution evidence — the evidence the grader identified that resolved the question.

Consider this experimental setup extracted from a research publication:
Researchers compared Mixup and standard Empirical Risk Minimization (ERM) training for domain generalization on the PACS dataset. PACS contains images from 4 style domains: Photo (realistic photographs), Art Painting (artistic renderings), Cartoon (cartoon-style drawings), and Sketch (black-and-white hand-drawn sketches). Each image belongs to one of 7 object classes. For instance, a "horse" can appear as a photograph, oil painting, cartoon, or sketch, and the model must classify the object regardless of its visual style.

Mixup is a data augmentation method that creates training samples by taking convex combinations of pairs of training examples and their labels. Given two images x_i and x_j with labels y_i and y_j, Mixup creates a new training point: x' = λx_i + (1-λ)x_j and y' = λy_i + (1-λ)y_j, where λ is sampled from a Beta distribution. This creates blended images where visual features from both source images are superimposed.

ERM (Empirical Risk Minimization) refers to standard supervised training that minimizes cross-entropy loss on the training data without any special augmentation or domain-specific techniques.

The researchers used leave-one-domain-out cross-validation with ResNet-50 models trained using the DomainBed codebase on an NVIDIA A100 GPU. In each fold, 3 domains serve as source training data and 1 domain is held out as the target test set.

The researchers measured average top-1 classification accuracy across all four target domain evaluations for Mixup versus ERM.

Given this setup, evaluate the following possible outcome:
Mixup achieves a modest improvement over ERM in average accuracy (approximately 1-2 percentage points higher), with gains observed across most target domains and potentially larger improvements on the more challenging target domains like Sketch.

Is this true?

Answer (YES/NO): NO